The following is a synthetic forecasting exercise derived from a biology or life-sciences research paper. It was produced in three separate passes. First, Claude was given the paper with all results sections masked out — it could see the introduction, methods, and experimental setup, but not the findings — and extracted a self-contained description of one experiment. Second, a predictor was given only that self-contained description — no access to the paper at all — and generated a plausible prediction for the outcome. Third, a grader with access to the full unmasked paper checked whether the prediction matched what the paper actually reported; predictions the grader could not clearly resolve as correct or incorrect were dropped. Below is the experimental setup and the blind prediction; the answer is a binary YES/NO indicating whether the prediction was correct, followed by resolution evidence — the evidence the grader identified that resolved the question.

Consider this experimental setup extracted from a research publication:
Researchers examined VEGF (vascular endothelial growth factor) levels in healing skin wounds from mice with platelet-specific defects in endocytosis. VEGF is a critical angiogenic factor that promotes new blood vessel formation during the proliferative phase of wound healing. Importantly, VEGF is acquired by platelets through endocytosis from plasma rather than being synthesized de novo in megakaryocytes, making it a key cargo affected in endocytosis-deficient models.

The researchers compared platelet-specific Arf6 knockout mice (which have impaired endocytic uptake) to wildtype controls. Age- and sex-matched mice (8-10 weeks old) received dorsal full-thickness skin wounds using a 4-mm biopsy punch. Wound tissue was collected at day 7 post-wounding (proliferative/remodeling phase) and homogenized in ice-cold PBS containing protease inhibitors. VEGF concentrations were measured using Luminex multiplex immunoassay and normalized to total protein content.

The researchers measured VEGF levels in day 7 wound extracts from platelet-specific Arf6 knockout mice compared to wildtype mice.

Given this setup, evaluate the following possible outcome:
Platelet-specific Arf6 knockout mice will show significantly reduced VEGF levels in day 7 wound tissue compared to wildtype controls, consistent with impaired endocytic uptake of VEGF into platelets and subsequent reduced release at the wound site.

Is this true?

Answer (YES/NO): YES